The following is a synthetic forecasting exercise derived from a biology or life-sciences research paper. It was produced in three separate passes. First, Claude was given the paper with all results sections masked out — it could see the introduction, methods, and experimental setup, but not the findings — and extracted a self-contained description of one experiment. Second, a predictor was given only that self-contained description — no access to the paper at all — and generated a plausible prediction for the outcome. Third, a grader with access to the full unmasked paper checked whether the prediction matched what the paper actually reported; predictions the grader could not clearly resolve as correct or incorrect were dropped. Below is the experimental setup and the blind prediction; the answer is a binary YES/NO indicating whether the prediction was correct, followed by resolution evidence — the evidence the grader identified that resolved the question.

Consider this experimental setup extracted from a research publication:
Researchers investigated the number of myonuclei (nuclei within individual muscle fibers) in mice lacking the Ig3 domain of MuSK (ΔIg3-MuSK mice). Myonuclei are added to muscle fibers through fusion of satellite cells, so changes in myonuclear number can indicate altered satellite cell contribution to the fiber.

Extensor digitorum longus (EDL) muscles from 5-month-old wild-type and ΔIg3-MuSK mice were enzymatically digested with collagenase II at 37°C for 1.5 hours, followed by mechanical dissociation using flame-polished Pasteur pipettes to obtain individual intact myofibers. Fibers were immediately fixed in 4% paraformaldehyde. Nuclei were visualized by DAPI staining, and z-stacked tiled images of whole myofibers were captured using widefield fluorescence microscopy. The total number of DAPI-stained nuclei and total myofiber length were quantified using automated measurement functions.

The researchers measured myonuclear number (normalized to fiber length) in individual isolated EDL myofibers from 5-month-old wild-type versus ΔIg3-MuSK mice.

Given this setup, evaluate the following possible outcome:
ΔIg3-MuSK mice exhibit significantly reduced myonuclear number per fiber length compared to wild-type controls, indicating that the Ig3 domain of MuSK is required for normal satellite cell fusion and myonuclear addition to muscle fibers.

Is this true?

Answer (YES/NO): NO